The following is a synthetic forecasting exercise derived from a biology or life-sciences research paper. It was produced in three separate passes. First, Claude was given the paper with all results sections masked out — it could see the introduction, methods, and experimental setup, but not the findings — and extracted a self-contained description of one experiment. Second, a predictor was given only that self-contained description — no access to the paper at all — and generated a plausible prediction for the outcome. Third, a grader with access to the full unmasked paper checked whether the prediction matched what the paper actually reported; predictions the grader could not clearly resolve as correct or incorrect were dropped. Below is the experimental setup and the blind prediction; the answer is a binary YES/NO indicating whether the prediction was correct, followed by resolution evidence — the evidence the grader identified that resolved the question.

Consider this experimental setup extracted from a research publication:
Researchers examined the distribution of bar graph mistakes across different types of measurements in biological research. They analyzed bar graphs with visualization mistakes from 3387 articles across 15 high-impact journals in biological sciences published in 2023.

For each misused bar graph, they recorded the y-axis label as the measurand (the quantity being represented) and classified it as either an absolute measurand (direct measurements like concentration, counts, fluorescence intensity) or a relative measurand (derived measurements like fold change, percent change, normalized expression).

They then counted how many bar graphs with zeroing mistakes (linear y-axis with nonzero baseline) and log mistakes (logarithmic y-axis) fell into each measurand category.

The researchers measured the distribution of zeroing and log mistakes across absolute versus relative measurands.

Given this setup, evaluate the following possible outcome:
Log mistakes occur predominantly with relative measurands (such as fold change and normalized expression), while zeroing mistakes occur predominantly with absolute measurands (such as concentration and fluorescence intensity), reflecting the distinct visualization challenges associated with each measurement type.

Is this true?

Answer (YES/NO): NO